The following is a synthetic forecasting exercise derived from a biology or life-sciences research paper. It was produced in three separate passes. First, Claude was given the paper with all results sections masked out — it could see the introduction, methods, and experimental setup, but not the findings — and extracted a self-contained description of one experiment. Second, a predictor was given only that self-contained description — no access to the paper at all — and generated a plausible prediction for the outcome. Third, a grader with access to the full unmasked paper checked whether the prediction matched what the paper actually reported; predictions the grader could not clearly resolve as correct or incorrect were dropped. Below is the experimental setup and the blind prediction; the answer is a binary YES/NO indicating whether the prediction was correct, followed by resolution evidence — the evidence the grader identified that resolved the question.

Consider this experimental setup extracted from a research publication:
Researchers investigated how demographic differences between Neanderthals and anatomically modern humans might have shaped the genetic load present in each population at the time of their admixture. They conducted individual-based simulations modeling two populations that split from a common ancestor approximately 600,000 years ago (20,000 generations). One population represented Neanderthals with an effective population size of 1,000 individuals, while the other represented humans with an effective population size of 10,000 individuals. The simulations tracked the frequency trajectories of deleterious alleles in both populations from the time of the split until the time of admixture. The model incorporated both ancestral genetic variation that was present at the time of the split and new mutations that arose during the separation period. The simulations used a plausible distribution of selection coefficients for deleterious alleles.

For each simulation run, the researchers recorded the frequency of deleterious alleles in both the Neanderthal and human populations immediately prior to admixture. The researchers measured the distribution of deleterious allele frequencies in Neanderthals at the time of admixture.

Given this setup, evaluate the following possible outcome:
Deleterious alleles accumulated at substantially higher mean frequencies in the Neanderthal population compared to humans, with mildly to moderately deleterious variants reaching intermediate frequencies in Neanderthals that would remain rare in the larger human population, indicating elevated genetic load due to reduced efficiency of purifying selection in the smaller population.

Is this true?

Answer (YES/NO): NO